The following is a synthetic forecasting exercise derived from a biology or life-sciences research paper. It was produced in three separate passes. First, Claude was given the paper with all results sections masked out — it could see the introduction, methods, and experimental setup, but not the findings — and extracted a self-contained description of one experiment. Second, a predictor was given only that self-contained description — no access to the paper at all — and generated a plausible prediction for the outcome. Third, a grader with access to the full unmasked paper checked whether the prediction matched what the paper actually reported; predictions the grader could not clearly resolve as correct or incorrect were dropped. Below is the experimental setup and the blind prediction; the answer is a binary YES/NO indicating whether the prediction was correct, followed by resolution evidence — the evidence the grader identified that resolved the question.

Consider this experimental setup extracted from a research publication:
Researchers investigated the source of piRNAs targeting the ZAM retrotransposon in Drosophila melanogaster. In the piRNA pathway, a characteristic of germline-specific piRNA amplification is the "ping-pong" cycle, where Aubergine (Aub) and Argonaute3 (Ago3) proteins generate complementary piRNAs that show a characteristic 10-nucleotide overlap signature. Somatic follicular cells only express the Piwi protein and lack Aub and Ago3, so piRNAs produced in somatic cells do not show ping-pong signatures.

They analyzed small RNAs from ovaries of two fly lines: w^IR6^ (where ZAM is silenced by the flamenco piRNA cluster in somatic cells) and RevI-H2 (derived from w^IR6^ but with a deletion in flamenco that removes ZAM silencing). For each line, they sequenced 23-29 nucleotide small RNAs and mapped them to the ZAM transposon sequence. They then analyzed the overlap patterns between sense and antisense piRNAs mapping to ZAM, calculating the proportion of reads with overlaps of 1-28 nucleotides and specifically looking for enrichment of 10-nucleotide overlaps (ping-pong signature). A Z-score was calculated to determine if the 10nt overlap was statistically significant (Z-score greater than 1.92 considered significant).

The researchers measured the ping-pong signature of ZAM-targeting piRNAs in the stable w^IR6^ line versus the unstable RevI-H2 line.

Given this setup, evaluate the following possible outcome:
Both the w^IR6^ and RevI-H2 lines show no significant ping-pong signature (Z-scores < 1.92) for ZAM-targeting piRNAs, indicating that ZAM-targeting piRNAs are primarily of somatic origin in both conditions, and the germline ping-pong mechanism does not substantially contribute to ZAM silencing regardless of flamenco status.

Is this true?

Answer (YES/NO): NO